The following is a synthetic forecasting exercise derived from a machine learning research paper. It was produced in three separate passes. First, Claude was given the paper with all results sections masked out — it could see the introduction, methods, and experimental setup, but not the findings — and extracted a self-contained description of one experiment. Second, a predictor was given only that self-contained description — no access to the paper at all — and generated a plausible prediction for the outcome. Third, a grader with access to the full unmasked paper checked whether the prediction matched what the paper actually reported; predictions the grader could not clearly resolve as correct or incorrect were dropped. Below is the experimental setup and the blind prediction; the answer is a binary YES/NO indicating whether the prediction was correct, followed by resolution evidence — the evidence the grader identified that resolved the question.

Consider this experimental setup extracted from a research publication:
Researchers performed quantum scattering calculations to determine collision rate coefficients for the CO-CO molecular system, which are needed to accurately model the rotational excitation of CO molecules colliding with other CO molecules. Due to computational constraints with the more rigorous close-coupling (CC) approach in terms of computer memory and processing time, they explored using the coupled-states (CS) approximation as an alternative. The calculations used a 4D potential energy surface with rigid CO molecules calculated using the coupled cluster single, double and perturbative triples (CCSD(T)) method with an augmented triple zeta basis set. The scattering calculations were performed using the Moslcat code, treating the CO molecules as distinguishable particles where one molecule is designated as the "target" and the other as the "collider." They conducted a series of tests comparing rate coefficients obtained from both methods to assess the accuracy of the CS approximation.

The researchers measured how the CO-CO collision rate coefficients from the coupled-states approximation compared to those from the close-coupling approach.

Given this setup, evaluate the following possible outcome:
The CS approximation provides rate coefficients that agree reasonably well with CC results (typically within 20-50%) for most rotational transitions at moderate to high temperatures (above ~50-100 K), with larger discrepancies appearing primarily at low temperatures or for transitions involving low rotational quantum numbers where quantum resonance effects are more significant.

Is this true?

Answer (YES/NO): NO